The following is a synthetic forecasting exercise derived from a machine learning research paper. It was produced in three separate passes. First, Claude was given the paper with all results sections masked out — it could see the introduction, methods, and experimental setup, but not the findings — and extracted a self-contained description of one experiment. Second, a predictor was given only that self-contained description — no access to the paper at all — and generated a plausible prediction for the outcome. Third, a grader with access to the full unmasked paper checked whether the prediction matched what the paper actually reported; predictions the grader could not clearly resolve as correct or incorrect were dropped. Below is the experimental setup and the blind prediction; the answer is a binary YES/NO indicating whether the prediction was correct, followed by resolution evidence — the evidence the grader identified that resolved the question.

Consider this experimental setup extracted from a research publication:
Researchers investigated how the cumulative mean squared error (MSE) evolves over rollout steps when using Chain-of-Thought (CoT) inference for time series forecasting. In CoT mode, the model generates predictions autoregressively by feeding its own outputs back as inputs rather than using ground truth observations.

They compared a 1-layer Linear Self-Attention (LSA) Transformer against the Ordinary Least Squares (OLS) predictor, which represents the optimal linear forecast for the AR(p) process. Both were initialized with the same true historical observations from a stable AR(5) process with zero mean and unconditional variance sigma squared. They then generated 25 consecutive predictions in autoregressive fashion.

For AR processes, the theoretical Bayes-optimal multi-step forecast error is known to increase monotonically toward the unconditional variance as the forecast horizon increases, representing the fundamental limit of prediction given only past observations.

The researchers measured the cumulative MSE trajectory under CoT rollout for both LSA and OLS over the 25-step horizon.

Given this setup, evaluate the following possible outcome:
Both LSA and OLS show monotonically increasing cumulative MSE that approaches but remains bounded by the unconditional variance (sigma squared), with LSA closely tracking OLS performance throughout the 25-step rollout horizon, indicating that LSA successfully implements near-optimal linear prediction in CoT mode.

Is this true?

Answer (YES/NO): NO